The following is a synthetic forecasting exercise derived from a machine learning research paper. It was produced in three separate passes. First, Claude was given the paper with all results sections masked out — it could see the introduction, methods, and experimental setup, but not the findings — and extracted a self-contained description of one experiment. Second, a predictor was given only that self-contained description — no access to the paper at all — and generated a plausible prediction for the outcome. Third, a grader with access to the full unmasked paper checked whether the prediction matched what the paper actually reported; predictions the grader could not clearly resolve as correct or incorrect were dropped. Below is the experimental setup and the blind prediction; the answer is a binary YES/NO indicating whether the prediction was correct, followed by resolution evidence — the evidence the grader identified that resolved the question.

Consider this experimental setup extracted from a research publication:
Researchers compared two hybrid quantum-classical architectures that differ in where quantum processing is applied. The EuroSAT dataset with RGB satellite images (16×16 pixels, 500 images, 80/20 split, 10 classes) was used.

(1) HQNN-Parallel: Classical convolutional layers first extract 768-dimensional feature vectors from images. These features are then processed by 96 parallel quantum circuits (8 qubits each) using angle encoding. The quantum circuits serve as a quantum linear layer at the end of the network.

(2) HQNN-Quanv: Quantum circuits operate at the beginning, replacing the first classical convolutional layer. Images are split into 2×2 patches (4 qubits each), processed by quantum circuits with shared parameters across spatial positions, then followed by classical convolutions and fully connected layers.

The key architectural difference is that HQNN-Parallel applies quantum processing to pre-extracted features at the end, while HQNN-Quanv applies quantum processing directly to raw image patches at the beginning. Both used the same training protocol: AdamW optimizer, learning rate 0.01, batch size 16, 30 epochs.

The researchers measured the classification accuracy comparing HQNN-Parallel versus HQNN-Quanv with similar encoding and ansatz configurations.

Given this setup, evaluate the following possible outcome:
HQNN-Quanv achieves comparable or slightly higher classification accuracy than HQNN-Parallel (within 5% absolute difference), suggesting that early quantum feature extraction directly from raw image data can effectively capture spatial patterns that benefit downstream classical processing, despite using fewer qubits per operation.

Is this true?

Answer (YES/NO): NO